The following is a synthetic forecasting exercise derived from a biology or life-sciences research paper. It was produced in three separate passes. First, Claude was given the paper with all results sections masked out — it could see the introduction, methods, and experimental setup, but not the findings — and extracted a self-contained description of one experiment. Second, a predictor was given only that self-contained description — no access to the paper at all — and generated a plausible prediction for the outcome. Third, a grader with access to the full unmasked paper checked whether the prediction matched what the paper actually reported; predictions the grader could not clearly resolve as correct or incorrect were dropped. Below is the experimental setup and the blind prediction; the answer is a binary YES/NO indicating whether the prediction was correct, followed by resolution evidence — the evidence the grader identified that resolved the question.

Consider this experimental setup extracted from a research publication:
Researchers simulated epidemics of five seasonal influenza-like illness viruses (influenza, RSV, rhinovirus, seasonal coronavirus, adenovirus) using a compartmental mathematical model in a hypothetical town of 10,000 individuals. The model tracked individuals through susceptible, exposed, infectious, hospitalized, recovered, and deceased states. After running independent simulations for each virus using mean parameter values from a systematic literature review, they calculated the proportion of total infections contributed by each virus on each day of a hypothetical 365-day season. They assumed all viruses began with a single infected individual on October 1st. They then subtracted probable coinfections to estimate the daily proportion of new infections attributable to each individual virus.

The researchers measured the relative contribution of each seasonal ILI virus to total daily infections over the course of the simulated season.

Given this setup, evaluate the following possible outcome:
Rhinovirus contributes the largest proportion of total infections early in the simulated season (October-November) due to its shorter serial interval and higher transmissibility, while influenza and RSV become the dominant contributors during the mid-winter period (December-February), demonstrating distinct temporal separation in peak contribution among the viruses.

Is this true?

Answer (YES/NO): NO